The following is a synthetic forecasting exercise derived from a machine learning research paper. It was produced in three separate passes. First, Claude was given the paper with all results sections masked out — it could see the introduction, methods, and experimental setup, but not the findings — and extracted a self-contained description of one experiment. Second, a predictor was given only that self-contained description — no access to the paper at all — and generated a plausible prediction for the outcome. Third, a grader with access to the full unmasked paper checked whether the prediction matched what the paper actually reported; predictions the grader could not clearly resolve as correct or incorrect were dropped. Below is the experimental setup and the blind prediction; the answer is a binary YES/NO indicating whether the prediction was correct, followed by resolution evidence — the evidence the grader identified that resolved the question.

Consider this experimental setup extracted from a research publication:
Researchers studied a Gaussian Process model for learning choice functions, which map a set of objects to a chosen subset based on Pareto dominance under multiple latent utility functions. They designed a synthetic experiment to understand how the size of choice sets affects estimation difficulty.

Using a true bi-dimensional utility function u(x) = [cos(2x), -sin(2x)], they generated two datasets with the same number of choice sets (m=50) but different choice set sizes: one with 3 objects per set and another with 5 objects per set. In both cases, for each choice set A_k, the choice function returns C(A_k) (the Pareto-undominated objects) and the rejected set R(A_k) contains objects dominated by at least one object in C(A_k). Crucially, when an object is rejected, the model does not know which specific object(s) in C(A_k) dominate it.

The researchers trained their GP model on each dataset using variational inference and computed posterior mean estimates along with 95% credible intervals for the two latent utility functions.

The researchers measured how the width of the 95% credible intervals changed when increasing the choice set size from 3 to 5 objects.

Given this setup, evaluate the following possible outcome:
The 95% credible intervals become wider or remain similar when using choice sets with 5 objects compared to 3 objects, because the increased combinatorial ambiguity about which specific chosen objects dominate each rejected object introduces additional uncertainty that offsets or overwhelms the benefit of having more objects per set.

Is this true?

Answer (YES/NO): YES